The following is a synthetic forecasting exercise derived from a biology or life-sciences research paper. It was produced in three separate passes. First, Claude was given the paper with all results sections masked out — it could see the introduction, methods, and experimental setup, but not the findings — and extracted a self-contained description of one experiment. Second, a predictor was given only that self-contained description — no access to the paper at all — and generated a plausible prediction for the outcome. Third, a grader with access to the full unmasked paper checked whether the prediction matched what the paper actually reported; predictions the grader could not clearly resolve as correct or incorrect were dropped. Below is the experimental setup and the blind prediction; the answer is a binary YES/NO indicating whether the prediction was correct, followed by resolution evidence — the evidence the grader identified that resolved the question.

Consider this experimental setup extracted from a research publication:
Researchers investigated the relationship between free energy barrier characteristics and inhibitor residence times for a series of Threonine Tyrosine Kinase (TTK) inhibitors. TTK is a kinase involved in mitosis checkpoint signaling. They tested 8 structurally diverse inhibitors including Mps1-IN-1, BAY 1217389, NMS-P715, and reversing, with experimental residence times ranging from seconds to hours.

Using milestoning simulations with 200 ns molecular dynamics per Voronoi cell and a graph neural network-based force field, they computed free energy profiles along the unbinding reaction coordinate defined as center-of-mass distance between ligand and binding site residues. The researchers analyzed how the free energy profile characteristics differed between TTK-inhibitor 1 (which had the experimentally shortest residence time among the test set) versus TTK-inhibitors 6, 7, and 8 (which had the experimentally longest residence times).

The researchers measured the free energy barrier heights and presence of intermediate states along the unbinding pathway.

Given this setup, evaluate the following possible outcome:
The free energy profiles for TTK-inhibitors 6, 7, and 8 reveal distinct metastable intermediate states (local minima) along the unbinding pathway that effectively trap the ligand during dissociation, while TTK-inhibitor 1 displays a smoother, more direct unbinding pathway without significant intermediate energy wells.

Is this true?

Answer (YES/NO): YES